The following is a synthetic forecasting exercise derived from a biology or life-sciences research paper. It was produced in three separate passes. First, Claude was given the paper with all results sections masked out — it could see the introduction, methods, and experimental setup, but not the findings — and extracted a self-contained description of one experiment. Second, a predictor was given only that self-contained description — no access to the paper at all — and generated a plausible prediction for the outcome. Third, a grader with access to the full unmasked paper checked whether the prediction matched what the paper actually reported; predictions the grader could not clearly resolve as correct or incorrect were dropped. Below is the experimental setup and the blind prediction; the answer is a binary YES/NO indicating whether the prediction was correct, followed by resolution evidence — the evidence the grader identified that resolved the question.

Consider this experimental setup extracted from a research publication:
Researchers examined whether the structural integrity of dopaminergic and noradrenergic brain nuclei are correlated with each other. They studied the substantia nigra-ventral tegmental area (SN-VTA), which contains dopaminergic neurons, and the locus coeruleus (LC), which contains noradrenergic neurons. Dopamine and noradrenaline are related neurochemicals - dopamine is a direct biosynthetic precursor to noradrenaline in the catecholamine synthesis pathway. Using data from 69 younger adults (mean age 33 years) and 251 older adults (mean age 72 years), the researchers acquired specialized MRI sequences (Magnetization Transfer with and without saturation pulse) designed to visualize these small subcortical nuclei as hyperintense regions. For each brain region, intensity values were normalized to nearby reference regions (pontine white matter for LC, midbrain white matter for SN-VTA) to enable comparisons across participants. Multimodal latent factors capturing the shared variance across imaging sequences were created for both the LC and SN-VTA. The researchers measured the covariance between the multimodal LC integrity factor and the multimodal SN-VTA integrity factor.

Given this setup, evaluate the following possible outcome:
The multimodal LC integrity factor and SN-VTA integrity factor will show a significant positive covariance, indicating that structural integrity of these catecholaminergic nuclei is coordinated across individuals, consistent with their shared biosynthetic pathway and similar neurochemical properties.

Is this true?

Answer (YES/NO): YES